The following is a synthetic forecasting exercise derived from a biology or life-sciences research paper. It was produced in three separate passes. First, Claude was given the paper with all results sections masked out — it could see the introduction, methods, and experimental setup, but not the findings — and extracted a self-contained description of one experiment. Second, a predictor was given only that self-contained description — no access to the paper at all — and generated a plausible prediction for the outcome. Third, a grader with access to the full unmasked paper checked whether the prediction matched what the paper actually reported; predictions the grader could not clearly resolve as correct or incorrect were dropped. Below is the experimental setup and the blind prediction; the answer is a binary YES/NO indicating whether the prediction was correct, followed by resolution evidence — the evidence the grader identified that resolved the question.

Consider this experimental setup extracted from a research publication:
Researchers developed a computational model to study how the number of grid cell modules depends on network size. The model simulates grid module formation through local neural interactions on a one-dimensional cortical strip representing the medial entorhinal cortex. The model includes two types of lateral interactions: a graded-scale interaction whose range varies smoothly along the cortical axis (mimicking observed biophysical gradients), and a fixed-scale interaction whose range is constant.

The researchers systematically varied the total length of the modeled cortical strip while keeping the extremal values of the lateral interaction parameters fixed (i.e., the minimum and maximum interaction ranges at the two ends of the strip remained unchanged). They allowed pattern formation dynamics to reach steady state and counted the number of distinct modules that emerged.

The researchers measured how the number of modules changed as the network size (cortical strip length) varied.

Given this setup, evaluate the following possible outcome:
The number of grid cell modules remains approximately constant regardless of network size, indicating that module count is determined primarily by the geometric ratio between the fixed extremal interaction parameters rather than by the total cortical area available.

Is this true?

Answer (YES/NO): YES